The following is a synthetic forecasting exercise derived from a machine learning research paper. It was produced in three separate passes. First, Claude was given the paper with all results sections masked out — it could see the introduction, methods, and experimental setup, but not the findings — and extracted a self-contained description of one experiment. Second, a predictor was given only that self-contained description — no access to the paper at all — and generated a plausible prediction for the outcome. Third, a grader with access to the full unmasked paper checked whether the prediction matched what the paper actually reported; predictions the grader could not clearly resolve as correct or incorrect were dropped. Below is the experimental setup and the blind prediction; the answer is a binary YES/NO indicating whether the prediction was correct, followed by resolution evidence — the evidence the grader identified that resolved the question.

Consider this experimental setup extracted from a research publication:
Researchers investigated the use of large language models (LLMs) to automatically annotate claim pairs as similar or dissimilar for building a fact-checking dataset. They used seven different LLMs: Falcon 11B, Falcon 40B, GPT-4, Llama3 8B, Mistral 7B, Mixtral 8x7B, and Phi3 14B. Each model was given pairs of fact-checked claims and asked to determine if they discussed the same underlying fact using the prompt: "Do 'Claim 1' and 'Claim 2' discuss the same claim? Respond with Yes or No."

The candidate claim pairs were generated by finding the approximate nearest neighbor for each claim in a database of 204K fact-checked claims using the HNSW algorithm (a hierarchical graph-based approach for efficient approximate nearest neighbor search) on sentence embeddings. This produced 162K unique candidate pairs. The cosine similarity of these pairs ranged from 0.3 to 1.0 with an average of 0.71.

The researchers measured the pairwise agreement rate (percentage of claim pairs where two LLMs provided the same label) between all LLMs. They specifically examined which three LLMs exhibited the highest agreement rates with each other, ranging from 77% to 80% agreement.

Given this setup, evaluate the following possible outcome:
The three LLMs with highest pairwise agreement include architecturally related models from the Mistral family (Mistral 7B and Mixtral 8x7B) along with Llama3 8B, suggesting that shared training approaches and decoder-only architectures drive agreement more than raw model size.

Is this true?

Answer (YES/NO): NO